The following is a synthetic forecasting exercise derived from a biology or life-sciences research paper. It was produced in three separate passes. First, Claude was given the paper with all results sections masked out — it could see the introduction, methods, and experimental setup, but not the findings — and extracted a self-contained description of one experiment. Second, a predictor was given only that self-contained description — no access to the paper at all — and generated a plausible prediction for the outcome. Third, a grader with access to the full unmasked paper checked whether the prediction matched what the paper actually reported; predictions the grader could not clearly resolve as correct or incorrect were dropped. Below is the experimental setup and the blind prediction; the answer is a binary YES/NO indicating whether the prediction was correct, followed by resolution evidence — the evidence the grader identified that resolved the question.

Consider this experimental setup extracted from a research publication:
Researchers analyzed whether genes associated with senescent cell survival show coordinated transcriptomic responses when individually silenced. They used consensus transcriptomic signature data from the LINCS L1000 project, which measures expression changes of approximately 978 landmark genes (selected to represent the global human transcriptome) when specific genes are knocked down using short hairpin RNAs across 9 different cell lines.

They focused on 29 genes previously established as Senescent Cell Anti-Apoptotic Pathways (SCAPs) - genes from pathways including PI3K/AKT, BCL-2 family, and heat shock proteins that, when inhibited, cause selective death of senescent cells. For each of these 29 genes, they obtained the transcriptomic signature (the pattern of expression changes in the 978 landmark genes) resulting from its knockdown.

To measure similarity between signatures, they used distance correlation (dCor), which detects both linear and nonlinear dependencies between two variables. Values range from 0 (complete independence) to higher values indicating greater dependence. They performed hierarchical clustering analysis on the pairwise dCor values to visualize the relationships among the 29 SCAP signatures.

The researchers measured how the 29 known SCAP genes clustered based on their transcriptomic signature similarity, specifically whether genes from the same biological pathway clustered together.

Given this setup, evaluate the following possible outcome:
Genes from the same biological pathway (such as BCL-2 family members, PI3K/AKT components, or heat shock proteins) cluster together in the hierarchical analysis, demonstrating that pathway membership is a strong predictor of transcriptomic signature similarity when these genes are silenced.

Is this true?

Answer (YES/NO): NO